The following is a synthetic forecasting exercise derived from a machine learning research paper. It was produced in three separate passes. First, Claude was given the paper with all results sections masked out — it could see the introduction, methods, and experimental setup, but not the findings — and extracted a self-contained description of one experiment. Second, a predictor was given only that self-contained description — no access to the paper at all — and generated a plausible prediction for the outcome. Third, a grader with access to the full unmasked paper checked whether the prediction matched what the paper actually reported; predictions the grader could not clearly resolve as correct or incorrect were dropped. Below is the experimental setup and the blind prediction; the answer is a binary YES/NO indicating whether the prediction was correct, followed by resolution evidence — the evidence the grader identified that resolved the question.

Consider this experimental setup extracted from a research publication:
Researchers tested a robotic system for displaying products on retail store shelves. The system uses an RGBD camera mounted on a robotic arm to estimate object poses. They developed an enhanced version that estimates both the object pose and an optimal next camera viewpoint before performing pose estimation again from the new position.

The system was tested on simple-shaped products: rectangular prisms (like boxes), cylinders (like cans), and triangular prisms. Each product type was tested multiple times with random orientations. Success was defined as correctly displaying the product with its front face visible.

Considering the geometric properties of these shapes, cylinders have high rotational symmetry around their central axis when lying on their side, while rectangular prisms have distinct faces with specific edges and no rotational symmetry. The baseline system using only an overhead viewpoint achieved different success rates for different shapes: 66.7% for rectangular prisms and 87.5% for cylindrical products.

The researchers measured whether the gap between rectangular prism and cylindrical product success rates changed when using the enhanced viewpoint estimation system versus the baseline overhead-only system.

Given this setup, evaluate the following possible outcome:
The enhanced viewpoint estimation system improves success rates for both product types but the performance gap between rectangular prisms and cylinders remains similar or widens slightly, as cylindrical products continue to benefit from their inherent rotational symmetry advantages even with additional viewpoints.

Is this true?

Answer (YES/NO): NO